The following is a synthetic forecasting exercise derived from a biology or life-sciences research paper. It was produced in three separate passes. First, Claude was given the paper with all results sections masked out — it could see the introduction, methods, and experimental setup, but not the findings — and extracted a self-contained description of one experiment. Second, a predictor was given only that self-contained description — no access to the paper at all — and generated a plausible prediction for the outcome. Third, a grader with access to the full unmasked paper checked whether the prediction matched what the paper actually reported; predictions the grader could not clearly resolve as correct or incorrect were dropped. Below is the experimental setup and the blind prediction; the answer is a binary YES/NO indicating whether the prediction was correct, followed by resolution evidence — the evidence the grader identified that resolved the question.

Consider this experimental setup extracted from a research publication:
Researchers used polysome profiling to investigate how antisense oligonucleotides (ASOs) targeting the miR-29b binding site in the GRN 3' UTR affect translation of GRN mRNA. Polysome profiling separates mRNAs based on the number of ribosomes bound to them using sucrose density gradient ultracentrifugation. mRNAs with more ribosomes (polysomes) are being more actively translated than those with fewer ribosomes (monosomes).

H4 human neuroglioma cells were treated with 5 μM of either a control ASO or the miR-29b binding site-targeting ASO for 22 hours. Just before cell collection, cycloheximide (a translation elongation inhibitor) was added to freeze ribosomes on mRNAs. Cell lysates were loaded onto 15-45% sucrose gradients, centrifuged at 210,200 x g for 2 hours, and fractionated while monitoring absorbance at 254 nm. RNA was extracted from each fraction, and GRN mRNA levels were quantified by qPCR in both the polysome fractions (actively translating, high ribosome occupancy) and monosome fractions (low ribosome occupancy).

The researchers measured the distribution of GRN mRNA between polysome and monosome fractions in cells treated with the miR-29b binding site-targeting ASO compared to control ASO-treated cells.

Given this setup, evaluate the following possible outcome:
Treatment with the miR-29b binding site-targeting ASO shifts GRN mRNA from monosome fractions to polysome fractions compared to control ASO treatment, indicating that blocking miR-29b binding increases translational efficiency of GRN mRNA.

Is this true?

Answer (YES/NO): YES